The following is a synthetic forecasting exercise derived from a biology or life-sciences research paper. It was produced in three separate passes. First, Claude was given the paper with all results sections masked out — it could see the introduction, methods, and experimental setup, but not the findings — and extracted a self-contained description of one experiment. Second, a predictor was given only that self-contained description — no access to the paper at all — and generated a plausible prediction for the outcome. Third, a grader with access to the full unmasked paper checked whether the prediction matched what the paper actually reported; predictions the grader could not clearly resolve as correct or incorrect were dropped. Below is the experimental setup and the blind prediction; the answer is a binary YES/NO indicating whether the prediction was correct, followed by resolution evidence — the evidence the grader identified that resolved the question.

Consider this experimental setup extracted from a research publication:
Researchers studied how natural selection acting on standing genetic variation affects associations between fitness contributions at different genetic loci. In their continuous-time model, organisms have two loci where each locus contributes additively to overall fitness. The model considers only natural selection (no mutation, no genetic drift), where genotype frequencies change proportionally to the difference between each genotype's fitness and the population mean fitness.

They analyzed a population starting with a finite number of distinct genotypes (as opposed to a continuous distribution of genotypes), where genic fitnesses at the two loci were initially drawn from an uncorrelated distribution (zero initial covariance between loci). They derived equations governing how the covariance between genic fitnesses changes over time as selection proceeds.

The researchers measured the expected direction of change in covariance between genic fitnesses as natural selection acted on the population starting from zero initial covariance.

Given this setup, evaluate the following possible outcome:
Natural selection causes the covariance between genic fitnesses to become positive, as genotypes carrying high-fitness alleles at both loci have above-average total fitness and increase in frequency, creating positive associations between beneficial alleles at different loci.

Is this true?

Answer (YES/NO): NO